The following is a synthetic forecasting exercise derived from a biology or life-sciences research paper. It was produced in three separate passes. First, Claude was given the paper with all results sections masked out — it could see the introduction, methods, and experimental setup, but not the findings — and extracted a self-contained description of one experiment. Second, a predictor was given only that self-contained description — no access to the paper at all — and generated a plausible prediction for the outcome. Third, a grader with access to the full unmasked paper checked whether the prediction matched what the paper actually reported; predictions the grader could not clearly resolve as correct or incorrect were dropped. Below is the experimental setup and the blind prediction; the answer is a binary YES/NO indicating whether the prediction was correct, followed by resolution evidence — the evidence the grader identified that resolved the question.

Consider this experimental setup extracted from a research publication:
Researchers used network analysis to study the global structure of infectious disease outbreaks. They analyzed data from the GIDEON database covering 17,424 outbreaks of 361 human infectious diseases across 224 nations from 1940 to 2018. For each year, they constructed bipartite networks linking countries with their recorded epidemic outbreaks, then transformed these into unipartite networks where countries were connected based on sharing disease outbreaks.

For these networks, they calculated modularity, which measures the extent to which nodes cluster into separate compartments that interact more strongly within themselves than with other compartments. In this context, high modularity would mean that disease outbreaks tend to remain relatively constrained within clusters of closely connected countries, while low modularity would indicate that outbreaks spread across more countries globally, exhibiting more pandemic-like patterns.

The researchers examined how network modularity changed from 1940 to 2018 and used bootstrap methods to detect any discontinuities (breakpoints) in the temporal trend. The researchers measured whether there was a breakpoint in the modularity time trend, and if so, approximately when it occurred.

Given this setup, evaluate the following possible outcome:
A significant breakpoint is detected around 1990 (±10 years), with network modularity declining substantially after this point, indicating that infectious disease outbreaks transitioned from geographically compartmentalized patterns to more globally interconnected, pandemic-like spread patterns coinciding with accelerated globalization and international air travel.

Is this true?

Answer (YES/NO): NO